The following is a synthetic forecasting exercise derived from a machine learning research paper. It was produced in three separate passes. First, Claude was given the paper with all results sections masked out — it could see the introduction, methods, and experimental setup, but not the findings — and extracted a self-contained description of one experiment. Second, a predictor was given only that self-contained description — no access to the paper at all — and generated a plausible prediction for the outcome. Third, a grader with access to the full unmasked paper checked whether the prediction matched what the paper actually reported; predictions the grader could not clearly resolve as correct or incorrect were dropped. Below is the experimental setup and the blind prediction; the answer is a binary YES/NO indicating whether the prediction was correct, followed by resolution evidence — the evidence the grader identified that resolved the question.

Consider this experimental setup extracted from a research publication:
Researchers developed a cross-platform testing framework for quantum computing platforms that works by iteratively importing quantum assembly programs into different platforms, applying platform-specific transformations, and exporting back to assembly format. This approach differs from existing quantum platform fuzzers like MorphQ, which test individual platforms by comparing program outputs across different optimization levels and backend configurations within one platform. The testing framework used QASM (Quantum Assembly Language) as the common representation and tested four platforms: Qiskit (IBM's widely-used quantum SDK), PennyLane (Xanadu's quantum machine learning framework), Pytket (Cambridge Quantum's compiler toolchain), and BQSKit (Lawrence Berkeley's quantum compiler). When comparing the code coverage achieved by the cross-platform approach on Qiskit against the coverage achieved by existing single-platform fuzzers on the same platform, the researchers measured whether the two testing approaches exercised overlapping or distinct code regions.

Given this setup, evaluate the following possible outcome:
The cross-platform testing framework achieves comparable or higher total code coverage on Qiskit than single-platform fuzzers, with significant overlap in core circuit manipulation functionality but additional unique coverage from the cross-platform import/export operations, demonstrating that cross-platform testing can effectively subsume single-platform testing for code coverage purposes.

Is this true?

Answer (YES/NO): NO